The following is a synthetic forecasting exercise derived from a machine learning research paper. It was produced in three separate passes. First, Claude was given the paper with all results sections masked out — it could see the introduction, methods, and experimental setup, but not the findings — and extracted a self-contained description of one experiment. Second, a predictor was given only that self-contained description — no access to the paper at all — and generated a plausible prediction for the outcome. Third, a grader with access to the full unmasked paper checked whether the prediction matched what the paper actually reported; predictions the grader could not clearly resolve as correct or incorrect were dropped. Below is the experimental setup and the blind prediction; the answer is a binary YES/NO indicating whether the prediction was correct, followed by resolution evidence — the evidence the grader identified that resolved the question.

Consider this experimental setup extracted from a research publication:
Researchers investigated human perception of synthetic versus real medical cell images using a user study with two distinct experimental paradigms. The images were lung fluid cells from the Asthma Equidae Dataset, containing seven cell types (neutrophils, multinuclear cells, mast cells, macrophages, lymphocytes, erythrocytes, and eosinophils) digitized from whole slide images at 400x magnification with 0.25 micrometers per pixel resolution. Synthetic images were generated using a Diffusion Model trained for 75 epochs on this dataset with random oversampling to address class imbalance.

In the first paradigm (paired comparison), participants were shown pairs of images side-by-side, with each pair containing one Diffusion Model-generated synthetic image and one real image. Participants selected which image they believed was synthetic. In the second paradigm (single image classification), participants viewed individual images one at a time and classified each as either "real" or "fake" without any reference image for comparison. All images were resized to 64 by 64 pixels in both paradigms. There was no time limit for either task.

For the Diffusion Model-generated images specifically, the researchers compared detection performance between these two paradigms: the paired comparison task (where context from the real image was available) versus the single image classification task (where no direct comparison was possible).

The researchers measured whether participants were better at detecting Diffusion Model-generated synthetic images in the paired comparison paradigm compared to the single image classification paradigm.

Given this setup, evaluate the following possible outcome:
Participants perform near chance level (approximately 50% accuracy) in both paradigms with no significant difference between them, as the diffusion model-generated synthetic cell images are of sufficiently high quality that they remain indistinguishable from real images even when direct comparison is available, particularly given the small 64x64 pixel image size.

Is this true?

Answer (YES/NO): NO